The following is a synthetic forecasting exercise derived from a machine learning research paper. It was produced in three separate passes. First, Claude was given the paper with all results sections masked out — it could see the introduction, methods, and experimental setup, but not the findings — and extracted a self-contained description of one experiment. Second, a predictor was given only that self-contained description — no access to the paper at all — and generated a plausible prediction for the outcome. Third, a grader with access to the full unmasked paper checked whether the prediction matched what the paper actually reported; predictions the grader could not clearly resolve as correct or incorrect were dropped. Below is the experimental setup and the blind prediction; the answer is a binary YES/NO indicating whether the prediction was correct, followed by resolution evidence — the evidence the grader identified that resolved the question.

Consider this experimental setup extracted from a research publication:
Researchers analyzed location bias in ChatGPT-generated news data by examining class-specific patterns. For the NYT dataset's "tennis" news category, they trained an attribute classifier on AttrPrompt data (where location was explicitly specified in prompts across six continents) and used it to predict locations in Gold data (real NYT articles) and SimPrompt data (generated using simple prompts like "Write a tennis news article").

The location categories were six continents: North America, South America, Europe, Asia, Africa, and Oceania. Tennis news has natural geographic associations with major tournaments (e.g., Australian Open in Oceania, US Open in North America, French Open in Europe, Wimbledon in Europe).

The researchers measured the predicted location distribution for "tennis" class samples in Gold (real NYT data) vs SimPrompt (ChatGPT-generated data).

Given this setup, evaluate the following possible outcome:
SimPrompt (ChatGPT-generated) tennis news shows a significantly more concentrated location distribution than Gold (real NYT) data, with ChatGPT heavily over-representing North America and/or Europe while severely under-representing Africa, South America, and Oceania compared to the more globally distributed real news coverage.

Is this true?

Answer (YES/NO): NO